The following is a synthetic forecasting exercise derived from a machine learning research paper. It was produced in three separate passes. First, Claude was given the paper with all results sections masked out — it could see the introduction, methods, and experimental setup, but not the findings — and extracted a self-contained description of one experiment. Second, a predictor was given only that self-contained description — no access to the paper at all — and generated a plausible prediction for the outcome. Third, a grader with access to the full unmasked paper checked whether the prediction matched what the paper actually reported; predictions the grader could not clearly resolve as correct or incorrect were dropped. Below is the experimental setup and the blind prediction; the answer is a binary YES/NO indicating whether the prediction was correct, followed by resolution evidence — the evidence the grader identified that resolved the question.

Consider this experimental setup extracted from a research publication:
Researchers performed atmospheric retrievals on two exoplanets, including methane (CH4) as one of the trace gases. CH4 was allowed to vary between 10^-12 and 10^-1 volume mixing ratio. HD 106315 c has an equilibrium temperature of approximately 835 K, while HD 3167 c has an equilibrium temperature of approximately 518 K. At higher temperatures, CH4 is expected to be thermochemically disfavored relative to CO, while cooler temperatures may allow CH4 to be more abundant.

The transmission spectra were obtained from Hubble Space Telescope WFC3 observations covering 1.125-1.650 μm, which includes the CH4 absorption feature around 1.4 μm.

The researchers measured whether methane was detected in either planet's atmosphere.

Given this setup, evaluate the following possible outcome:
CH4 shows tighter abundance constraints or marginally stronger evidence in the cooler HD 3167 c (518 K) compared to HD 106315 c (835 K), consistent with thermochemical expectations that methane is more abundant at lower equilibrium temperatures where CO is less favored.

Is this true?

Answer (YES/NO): NO